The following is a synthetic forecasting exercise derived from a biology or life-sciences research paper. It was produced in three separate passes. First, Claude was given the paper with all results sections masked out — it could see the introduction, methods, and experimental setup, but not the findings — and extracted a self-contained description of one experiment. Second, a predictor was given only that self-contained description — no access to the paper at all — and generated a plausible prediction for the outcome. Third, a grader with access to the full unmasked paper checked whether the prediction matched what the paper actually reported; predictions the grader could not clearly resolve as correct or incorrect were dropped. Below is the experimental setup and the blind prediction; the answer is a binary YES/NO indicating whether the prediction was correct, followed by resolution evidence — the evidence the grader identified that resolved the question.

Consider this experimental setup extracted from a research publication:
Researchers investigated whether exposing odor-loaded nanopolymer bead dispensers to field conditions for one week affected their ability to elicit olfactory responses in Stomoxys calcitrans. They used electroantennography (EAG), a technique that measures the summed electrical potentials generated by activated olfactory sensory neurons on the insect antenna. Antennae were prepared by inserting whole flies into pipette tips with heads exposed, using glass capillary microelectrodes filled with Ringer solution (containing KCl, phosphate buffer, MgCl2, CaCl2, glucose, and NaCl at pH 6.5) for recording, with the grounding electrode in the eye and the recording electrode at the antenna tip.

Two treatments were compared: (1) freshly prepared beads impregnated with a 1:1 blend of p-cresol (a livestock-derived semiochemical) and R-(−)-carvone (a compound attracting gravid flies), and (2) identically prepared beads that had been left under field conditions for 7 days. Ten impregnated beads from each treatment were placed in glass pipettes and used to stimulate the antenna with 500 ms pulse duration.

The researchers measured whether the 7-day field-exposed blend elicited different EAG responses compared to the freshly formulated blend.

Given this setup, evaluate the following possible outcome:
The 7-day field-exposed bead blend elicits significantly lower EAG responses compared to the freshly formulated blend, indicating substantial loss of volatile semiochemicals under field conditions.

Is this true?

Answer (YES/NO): NO